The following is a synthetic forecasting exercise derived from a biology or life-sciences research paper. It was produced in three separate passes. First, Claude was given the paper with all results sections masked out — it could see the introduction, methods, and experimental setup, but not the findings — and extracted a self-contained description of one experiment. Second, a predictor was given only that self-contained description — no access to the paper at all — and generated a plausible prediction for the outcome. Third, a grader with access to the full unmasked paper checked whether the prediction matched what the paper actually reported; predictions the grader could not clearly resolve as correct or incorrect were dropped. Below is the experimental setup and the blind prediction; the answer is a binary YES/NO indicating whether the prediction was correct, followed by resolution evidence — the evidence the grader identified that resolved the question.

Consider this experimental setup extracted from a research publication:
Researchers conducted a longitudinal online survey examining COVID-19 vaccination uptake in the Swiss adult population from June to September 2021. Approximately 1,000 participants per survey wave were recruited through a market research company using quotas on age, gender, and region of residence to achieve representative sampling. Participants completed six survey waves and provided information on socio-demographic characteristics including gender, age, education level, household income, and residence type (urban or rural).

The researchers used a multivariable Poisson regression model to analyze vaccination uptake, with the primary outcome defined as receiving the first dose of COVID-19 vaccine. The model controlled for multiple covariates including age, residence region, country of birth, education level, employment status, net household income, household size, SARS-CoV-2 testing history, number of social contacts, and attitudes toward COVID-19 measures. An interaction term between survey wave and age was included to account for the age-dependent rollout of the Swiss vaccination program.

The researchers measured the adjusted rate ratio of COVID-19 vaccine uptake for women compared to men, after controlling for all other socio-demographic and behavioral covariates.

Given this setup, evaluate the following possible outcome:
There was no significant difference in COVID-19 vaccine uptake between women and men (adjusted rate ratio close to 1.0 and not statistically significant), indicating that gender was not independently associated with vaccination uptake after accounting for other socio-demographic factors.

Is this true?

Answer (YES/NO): NO